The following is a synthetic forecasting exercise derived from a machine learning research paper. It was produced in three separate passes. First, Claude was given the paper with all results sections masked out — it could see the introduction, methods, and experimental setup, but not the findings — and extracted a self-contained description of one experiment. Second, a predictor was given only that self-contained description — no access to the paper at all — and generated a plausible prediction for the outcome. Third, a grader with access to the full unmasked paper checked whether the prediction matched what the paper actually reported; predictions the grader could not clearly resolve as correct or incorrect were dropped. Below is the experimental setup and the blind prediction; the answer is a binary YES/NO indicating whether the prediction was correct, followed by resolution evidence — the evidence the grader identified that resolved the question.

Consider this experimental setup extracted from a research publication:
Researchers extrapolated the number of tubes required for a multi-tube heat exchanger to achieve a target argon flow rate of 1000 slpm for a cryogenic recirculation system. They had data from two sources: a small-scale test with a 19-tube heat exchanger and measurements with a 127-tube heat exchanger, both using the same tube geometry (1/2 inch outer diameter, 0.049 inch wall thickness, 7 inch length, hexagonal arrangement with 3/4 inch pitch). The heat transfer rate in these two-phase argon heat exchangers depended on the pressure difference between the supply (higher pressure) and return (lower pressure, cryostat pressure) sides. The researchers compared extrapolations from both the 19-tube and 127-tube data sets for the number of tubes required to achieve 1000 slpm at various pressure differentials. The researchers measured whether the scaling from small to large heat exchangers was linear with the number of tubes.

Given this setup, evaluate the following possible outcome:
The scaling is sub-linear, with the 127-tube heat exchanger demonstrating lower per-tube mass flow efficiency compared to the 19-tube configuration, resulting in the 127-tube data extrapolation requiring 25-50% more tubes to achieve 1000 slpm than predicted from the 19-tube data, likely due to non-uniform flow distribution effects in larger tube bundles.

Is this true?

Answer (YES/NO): NO